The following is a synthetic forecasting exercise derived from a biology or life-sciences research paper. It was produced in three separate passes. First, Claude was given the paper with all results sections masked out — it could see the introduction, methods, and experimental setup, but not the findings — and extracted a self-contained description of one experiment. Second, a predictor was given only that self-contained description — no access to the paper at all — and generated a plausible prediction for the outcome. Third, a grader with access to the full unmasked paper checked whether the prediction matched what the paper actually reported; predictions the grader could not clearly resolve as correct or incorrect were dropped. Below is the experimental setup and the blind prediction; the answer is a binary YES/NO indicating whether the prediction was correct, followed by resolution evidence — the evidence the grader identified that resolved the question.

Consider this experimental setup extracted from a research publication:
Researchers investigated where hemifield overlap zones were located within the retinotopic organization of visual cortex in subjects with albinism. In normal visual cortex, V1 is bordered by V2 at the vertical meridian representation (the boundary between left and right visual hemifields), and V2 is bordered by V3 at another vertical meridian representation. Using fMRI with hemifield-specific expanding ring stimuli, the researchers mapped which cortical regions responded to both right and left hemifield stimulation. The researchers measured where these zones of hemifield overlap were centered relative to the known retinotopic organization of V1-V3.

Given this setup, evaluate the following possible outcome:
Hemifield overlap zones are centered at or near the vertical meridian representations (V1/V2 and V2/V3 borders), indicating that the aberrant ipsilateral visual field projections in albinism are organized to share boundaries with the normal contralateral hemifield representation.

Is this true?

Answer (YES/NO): NO